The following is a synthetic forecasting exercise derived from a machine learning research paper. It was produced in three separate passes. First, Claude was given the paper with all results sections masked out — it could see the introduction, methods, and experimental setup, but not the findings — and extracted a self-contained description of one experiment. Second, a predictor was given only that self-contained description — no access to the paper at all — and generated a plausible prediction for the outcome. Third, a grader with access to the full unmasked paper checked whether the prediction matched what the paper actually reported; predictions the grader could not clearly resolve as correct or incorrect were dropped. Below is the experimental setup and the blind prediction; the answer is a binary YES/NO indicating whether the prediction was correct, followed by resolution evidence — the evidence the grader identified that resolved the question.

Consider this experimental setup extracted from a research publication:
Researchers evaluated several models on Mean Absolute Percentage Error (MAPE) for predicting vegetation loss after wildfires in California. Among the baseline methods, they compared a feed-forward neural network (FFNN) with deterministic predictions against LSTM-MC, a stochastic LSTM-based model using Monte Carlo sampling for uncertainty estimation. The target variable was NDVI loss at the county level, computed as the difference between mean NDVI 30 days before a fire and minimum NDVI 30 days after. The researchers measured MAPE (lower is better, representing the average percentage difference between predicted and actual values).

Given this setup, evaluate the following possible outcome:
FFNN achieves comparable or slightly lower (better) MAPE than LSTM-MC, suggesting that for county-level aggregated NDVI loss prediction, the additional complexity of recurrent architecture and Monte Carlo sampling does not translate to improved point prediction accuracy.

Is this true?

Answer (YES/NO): NO